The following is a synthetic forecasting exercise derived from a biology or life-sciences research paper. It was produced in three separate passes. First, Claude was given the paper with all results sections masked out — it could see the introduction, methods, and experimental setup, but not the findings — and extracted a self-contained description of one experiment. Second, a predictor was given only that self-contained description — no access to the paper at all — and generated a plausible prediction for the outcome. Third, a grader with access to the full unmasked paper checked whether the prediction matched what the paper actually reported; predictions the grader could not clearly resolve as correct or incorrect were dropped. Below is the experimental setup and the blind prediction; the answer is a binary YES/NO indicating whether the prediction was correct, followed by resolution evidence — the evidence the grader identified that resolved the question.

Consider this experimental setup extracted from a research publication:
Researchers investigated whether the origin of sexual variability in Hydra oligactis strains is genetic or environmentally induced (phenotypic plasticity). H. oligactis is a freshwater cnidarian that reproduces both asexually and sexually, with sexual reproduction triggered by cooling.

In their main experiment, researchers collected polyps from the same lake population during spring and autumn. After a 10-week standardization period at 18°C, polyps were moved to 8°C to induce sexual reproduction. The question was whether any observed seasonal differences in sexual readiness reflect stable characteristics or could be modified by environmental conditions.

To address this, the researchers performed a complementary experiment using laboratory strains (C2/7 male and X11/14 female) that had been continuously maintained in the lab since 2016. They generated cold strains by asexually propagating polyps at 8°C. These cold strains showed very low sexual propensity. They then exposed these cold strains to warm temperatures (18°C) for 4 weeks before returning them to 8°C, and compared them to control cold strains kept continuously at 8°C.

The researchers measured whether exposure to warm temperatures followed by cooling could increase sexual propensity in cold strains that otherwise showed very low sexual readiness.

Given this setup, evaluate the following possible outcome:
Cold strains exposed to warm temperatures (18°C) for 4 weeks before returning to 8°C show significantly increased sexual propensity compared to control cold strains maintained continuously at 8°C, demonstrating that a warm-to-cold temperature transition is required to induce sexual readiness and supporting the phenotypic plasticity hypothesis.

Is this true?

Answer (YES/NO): YES